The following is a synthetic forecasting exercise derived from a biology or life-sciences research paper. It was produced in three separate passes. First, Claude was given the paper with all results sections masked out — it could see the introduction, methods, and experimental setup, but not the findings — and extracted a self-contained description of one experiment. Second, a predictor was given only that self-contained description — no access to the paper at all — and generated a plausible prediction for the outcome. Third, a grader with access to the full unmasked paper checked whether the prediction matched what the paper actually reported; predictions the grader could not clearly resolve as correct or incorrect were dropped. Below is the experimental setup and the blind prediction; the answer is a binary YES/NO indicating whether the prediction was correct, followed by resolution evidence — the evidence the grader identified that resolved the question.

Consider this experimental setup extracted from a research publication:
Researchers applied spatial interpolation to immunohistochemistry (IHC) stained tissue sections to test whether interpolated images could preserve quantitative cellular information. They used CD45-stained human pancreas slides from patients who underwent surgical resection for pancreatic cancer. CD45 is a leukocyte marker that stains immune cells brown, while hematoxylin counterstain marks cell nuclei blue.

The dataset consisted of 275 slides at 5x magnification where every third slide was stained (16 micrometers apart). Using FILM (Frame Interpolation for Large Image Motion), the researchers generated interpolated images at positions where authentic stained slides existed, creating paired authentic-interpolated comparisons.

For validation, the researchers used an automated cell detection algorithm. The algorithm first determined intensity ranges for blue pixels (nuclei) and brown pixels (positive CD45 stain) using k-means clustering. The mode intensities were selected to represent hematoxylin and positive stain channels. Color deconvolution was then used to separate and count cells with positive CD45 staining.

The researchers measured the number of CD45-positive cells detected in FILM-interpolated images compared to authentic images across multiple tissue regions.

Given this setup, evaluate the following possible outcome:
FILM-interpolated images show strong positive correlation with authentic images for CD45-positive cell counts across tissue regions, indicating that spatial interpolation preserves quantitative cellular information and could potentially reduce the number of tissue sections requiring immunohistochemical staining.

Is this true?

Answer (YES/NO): NO